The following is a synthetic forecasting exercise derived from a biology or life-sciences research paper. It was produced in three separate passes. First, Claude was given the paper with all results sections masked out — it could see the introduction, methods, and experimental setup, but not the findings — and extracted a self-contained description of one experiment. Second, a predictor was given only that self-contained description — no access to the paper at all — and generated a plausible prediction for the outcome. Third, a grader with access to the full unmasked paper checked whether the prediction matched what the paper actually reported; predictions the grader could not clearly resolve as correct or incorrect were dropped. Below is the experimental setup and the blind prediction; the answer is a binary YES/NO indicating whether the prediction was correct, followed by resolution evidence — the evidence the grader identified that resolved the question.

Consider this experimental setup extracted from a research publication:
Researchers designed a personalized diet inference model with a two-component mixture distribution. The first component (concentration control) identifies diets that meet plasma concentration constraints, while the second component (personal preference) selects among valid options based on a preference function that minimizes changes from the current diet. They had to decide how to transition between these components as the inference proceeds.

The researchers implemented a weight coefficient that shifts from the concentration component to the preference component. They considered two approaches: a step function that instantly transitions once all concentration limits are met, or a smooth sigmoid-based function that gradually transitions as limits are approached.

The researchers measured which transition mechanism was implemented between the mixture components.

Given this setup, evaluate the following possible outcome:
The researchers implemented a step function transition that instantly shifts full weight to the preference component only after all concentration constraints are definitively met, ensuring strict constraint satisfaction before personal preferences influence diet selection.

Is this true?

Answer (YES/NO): NO